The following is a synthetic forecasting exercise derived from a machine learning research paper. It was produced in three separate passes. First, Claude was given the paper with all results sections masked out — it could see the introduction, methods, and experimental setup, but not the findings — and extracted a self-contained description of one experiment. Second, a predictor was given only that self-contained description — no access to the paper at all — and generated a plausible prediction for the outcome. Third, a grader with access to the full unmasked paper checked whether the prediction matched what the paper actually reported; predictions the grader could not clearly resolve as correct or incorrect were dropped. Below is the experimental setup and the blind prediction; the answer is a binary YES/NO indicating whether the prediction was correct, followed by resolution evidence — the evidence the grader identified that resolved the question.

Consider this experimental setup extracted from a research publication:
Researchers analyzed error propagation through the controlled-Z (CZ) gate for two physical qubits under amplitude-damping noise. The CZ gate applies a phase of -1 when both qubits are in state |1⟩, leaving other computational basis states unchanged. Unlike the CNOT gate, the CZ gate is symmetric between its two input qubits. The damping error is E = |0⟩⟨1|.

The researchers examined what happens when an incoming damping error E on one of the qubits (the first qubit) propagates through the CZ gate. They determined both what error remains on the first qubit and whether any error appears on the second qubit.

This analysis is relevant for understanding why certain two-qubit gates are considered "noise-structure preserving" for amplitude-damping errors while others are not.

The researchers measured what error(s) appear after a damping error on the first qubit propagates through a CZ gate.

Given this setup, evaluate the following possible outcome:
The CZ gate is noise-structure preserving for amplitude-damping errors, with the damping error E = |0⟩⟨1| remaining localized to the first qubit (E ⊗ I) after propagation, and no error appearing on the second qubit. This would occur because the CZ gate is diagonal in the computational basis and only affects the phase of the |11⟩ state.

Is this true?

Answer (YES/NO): NO